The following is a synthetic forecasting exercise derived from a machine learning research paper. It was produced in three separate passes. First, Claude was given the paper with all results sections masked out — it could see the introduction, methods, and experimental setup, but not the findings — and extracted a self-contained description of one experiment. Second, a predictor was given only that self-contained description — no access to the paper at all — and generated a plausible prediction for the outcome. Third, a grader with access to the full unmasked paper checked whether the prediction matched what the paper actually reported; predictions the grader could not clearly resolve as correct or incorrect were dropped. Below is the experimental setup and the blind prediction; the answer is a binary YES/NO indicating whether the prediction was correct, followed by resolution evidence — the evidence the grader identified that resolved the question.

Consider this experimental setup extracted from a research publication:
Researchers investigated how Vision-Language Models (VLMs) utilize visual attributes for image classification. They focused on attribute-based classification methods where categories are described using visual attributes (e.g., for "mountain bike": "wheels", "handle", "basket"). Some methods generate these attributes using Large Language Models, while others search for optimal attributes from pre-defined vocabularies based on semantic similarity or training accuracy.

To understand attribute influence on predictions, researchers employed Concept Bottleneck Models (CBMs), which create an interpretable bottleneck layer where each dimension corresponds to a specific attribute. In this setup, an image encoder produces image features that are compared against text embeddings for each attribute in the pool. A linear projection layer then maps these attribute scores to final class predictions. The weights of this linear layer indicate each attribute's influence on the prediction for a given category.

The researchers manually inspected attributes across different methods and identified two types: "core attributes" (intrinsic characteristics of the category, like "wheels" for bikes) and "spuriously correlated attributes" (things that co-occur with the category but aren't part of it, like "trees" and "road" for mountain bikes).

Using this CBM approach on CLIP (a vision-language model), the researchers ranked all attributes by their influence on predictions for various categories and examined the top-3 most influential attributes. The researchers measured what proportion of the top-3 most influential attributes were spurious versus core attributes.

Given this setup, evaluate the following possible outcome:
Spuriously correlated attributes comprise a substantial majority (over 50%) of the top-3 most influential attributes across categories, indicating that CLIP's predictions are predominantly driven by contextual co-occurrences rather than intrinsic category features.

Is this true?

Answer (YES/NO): YES